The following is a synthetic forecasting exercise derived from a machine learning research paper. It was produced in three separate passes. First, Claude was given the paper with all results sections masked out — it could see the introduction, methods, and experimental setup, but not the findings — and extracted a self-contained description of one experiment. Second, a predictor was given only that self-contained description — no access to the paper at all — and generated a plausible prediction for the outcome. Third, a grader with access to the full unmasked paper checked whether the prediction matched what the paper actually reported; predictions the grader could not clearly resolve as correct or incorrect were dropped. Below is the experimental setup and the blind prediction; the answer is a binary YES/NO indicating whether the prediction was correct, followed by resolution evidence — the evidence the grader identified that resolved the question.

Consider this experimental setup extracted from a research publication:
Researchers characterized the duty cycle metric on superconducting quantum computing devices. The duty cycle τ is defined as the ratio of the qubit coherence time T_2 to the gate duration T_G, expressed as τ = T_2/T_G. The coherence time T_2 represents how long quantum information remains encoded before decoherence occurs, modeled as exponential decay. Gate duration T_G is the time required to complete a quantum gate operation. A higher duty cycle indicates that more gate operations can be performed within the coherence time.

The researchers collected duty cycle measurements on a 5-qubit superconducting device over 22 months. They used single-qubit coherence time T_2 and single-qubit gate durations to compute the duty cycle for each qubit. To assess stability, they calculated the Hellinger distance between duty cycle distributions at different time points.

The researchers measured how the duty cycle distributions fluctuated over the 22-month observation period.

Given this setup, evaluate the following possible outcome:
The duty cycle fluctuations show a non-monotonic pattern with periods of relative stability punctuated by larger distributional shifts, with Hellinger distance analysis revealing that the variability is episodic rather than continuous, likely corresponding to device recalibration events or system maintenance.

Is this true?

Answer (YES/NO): NO